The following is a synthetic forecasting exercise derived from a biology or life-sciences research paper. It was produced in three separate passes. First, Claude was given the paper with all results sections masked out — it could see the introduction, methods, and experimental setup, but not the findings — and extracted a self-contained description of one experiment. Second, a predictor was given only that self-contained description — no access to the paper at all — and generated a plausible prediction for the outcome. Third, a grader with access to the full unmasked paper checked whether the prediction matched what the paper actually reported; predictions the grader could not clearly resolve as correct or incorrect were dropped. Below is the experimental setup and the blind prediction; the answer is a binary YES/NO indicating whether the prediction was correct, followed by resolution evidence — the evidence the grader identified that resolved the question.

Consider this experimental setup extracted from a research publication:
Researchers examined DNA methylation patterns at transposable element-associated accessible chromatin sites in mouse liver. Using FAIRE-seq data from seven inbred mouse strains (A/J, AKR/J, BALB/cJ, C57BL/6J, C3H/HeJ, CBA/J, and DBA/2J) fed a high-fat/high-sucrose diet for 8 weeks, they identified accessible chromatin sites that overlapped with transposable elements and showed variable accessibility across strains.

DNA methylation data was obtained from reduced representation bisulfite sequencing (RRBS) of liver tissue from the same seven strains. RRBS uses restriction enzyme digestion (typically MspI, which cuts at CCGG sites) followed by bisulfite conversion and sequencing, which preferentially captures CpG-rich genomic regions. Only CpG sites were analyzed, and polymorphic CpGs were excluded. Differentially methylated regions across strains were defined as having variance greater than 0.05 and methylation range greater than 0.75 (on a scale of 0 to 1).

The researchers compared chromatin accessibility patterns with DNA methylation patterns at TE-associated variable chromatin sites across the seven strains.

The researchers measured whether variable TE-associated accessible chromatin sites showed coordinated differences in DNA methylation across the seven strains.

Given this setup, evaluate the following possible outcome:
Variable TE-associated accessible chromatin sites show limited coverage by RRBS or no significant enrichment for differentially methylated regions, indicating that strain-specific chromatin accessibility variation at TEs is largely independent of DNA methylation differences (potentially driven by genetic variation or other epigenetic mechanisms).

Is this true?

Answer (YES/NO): NO